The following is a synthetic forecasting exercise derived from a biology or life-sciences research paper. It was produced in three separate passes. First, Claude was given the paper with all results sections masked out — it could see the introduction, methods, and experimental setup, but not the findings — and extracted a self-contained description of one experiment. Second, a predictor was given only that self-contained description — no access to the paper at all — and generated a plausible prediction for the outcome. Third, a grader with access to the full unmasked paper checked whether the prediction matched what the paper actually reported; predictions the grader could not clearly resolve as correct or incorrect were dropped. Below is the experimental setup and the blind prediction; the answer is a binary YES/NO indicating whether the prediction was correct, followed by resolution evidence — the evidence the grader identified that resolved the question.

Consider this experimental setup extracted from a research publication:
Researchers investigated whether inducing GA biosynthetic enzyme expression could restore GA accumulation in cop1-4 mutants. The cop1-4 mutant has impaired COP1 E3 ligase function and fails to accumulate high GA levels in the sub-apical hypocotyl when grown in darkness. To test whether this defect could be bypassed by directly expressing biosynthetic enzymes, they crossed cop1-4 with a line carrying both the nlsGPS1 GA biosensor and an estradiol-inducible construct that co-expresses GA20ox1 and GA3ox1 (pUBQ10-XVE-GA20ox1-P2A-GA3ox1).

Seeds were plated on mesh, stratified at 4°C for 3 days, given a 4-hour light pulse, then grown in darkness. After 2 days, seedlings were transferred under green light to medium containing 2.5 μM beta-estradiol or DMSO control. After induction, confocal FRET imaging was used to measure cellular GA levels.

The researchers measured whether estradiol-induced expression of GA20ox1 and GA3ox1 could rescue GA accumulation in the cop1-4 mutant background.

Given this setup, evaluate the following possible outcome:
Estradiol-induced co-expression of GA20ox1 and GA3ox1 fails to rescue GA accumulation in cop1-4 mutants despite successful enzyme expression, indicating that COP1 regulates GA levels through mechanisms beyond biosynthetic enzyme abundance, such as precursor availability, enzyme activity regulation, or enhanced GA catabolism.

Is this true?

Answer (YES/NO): NO